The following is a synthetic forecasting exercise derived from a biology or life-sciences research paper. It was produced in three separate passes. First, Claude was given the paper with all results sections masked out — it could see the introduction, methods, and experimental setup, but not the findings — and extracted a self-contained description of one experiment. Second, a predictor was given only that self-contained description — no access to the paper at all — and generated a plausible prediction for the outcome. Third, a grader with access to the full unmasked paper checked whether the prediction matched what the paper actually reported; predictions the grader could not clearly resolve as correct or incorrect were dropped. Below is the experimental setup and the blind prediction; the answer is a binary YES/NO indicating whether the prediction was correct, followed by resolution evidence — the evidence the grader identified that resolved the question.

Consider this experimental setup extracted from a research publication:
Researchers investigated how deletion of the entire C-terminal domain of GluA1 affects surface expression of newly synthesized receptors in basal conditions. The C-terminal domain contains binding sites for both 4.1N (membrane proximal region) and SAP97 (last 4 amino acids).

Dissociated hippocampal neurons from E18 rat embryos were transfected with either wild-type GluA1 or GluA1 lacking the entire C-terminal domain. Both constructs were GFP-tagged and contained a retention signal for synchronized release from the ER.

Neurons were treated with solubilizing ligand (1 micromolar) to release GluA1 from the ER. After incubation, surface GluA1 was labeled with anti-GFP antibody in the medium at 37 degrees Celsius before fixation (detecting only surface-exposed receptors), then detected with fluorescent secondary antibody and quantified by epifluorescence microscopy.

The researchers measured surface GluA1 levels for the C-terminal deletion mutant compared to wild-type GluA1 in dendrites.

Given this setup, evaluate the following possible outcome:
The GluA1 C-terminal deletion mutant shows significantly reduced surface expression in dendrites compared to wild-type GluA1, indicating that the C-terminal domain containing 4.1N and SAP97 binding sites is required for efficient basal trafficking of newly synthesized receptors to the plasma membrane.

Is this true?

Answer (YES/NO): YES